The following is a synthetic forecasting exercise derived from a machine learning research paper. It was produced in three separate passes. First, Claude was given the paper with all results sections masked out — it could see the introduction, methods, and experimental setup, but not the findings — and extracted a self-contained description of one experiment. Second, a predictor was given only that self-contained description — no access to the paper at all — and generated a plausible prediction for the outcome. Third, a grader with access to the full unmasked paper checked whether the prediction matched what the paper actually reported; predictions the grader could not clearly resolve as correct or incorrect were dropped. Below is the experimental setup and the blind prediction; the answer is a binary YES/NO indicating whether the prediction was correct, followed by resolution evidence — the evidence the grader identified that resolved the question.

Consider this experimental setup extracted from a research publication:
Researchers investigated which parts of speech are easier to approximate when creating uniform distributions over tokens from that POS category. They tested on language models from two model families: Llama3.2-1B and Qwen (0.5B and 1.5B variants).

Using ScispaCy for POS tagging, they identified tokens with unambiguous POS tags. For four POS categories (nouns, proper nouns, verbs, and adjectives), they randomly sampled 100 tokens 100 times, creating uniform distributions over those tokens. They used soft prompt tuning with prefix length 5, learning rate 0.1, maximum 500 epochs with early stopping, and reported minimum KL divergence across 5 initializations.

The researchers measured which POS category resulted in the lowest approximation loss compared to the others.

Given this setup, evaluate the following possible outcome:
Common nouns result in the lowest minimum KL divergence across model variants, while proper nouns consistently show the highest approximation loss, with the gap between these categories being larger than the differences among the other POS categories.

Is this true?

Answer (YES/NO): NO